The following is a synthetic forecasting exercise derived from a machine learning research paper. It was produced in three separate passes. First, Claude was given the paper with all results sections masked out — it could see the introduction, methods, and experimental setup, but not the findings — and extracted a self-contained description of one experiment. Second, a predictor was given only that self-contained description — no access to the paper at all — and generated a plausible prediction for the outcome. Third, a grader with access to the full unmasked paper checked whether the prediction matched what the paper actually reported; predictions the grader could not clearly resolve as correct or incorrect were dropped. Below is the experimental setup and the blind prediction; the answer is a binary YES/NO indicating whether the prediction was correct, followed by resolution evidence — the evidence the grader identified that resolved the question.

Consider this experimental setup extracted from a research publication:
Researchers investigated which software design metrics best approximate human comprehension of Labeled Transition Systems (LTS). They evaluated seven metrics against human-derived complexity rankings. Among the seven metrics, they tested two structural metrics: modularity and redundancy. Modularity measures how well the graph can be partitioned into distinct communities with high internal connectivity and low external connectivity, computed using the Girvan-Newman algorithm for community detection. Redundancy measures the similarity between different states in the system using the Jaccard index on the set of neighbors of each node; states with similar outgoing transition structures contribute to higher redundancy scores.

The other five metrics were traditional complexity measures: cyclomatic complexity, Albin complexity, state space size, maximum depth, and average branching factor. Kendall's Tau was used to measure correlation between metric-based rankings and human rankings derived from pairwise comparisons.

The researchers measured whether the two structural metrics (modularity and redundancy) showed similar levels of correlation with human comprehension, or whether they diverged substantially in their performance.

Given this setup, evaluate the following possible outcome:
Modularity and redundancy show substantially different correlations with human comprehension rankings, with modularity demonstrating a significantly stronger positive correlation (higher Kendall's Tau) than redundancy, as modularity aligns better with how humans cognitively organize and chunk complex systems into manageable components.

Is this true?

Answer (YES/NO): NO